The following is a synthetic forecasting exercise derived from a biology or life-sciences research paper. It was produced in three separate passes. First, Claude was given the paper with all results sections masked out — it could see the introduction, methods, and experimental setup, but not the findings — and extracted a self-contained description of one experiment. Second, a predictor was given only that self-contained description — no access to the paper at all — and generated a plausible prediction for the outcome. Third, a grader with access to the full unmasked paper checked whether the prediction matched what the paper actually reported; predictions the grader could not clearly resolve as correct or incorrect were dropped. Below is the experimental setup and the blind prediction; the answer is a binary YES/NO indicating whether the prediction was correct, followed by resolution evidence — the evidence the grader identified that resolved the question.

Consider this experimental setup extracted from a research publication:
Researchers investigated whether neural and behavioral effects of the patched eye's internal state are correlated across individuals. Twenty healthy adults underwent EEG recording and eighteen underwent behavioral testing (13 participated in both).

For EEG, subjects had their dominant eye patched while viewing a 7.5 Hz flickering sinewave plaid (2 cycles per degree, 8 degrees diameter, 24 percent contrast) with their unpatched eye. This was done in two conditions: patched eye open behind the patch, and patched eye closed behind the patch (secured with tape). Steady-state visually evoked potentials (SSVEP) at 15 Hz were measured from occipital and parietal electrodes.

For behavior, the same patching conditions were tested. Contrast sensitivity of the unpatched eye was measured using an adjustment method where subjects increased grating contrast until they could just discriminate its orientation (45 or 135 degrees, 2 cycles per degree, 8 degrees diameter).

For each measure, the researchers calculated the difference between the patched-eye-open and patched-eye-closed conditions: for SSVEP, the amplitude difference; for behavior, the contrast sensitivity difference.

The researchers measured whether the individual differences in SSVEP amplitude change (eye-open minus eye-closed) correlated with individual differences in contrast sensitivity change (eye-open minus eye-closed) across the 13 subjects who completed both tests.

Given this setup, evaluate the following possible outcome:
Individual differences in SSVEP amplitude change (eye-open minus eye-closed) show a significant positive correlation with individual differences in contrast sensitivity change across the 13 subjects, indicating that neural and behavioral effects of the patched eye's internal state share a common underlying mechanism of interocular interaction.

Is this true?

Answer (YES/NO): YES